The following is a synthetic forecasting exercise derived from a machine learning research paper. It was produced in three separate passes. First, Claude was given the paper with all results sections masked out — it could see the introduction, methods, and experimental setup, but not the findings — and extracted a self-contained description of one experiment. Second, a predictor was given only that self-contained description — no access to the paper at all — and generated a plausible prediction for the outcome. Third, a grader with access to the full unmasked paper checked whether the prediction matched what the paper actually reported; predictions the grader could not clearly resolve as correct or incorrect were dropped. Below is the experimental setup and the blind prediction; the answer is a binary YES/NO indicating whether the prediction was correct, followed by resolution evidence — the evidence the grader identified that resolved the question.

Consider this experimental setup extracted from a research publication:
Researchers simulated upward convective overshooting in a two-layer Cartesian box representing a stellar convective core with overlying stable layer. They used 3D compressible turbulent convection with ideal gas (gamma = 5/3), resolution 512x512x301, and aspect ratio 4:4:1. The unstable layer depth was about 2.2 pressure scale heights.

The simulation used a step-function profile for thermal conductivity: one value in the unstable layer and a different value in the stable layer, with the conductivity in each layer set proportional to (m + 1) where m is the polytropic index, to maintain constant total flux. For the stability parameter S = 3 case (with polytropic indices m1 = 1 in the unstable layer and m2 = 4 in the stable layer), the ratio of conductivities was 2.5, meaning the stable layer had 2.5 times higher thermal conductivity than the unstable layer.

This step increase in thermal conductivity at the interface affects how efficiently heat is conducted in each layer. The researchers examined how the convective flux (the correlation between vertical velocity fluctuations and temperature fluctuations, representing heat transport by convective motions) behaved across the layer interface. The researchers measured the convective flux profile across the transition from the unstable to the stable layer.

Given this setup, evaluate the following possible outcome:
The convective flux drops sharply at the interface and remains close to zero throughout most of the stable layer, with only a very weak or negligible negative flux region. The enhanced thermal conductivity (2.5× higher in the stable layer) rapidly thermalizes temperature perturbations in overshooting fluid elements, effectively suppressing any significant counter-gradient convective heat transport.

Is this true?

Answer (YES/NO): NO